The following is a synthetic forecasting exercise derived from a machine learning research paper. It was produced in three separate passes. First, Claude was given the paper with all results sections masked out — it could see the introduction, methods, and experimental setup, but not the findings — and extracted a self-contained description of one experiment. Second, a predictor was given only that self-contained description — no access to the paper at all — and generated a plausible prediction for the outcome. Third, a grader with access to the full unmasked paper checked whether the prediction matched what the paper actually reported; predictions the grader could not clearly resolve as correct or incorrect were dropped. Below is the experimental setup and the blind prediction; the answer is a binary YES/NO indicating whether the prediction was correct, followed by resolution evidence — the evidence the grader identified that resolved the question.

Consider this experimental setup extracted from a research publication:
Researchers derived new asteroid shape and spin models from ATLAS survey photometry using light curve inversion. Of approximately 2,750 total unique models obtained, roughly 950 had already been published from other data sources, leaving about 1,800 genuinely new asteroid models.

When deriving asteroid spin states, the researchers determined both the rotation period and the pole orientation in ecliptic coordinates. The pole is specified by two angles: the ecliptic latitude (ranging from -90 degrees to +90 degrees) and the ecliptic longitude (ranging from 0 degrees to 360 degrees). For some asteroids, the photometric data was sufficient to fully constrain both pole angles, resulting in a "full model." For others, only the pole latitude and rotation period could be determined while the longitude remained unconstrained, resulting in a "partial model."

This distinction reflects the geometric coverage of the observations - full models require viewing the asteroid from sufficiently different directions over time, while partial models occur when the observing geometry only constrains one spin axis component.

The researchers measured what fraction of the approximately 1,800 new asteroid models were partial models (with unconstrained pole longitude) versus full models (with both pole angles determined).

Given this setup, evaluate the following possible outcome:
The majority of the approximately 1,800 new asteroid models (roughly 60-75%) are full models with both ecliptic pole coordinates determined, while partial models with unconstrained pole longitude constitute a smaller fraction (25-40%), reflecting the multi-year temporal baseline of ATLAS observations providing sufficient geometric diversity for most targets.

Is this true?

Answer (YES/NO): NO